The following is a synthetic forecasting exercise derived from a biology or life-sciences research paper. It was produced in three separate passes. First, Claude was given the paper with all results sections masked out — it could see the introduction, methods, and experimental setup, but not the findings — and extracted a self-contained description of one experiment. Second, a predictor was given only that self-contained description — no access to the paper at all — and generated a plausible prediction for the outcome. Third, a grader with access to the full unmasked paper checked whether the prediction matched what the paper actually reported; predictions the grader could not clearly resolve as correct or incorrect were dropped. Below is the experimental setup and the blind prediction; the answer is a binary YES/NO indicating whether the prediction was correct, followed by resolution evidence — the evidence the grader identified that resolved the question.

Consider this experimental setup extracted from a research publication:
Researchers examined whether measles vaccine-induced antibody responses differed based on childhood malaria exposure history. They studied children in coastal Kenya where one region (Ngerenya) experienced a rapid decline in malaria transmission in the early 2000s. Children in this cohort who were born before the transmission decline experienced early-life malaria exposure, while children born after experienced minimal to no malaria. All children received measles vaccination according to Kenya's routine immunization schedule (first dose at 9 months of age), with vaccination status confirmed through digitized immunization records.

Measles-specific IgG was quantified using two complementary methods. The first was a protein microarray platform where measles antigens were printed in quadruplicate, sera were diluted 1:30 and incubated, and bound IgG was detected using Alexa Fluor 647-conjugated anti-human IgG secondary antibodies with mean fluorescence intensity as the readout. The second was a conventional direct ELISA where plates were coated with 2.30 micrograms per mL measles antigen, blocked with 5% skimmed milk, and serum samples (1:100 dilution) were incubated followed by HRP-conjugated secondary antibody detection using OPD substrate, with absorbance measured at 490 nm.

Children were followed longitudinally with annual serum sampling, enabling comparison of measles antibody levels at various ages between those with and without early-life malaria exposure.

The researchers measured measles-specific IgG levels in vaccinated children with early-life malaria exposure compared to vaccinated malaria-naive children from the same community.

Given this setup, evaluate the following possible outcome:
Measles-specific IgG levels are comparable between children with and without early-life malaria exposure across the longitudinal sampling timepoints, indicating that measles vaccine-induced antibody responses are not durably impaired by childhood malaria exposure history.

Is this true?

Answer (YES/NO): NO